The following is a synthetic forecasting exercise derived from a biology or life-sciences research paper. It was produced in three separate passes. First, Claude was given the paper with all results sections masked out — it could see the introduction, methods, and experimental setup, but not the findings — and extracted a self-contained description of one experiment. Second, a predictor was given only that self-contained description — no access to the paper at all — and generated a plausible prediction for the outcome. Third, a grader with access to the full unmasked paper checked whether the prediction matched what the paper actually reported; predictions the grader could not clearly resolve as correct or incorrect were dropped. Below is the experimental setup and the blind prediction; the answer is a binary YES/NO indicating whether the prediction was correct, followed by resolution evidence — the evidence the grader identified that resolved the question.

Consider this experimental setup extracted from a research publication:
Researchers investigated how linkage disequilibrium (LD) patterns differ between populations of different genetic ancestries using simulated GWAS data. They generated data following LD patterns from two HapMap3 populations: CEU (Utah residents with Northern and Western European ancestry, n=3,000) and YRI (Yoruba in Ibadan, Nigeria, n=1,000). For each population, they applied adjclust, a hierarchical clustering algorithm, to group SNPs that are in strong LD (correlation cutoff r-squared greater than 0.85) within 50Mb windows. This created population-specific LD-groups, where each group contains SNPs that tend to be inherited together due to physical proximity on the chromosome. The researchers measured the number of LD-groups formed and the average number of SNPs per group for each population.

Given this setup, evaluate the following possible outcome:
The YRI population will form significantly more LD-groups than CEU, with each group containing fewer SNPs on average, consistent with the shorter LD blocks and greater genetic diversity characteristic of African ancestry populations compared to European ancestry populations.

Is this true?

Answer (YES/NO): NO